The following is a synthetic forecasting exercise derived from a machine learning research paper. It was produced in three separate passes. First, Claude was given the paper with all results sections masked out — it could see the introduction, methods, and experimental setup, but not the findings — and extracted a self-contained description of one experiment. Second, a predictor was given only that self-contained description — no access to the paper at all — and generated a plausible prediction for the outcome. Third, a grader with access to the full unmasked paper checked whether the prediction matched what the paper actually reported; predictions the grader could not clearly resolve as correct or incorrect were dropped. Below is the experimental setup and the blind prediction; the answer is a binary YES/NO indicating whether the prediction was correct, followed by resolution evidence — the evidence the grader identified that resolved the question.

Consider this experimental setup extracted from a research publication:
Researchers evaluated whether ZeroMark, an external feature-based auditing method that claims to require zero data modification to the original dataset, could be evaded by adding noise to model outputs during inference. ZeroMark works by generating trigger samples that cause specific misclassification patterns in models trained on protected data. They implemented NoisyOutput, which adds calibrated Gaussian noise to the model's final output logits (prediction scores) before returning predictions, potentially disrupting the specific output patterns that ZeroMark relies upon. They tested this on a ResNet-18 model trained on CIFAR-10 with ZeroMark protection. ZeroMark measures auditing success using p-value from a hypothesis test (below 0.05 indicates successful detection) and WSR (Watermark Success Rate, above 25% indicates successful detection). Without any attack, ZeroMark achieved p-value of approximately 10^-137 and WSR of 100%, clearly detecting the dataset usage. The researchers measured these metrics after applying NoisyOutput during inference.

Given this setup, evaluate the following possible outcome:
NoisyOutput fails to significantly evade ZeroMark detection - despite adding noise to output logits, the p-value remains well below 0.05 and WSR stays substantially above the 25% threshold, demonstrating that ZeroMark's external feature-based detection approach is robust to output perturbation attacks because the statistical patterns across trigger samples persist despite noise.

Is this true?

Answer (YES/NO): NO